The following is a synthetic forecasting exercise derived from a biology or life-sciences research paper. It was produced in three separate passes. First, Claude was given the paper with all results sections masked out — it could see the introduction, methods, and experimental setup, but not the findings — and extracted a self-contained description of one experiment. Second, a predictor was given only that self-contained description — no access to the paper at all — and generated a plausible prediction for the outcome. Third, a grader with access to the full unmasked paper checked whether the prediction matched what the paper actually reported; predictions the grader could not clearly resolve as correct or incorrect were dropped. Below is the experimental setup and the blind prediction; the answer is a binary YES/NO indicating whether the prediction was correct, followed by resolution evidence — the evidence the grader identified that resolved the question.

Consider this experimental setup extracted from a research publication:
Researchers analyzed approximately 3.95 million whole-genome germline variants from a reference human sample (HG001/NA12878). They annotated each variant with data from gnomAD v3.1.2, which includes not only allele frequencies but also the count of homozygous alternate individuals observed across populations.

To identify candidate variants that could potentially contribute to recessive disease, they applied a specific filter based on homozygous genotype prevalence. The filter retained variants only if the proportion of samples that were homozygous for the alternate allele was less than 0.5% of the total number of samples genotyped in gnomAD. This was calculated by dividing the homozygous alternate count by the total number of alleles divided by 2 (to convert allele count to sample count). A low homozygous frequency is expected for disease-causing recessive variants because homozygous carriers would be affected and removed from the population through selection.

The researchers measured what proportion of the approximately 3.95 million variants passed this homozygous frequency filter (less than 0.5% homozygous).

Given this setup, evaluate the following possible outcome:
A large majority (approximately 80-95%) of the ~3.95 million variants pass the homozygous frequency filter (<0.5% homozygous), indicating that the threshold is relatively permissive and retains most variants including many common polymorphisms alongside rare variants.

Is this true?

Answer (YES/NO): NO